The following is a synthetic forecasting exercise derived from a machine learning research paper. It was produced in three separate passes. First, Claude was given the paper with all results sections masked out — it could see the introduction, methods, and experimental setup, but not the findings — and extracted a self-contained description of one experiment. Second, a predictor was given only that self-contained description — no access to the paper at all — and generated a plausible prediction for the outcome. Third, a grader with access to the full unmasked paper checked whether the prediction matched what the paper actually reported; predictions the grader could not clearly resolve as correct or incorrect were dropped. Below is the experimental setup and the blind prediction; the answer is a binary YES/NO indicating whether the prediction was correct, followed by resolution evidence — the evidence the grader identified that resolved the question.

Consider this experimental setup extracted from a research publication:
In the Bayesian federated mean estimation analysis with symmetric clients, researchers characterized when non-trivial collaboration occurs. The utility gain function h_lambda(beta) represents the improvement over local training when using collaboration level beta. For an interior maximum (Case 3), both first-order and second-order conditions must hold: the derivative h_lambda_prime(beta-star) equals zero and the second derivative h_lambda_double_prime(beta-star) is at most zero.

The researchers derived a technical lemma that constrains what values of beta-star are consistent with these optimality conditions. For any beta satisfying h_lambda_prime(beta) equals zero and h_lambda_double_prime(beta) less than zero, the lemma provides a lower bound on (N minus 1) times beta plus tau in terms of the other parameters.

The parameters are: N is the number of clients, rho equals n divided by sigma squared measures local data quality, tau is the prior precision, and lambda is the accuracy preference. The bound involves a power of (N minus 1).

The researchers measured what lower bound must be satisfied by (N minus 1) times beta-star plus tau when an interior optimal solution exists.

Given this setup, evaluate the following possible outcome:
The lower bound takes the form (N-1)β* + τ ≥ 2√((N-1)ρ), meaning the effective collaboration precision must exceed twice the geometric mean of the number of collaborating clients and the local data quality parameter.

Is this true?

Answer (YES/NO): NO